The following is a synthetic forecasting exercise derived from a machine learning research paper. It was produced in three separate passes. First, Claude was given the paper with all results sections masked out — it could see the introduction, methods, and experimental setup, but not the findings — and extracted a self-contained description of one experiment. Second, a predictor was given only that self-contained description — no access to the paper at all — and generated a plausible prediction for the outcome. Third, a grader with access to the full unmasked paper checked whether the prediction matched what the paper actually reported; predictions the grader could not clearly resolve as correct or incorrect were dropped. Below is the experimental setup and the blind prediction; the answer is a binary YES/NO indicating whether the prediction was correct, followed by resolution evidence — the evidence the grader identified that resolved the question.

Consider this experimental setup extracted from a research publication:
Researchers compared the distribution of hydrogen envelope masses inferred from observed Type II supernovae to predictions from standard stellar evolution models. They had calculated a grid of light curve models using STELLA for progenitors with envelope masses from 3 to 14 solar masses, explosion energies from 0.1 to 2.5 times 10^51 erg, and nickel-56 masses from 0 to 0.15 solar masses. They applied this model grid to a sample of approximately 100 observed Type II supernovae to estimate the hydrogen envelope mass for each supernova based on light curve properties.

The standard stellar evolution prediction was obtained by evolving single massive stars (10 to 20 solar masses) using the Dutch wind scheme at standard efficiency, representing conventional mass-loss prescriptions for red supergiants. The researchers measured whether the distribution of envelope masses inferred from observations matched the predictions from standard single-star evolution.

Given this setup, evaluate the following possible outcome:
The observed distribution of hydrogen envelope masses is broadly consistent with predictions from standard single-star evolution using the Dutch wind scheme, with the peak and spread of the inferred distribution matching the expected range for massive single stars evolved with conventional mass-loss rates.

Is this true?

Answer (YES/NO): NO